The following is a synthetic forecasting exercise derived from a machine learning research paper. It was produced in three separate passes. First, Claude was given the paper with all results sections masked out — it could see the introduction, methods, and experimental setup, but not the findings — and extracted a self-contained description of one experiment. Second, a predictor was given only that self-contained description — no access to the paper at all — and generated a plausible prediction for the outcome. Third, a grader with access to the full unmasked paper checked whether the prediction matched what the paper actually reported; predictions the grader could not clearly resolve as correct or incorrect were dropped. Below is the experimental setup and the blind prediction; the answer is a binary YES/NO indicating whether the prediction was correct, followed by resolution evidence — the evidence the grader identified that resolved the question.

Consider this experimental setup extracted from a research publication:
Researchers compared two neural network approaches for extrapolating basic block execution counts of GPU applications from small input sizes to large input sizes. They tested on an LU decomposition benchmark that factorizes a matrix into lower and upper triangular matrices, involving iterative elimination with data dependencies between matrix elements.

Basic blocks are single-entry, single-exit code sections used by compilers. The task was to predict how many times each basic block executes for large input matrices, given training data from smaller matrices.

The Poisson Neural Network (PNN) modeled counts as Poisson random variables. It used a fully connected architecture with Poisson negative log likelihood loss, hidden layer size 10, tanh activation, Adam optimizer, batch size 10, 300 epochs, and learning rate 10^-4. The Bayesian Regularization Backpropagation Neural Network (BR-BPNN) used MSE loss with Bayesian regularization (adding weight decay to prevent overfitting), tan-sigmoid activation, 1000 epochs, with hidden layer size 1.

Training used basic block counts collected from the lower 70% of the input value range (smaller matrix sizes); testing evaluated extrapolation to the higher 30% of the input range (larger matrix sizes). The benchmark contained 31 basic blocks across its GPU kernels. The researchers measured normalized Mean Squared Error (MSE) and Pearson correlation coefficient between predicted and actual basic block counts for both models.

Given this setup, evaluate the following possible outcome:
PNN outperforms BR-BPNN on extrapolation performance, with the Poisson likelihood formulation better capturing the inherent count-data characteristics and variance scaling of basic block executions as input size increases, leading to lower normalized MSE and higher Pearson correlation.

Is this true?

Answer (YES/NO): YES